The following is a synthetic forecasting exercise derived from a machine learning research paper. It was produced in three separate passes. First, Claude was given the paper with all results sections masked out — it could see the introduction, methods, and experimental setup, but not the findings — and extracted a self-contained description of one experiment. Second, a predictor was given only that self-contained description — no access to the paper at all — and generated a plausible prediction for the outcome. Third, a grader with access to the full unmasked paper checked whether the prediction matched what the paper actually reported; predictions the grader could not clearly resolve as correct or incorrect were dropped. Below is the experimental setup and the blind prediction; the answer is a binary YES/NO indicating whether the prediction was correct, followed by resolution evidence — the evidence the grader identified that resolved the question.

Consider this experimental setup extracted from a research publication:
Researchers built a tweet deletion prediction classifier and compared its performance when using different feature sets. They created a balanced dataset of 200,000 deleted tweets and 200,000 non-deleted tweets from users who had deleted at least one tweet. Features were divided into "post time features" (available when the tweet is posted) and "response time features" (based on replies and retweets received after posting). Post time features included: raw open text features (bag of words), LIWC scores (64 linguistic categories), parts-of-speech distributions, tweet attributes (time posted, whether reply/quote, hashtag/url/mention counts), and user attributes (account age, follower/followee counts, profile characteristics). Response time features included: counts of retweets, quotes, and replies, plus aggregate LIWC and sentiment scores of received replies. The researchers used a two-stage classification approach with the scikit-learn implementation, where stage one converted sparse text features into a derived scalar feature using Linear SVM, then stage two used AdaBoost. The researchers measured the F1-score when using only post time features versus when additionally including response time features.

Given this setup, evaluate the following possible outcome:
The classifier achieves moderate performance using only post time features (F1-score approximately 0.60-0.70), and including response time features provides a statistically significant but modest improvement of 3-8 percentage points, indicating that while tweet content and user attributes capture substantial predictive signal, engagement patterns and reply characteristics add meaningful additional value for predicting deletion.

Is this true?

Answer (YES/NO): NO